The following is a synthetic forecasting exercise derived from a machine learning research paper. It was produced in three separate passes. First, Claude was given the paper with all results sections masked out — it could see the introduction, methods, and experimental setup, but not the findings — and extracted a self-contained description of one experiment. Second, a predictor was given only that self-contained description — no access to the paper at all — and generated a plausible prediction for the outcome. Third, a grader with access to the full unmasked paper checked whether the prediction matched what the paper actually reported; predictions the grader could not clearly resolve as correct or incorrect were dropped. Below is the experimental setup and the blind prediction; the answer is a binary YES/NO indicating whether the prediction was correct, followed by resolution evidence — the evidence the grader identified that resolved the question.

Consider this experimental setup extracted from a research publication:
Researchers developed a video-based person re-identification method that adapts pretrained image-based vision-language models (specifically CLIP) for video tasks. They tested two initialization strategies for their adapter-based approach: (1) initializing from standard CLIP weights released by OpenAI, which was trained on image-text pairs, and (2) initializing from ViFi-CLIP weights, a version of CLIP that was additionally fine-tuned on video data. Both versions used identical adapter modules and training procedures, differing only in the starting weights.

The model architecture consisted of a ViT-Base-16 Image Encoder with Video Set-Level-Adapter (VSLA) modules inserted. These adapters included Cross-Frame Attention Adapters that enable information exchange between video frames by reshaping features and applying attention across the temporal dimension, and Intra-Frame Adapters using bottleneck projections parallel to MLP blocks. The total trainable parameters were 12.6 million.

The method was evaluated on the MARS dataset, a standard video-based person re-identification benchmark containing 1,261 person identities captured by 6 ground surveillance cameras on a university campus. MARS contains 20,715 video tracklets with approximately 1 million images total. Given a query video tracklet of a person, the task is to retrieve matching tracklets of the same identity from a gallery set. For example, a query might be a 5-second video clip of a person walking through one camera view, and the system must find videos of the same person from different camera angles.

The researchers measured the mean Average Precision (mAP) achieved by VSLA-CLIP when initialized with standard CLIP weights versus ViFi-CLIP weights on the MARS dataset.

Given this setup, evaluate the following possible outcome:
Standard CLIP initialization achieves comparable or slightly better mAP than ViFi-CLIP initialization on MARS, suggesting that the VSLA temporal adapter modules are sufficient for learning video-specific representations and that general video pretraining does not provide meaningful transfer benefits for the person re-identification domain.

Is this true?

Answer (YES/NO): NO